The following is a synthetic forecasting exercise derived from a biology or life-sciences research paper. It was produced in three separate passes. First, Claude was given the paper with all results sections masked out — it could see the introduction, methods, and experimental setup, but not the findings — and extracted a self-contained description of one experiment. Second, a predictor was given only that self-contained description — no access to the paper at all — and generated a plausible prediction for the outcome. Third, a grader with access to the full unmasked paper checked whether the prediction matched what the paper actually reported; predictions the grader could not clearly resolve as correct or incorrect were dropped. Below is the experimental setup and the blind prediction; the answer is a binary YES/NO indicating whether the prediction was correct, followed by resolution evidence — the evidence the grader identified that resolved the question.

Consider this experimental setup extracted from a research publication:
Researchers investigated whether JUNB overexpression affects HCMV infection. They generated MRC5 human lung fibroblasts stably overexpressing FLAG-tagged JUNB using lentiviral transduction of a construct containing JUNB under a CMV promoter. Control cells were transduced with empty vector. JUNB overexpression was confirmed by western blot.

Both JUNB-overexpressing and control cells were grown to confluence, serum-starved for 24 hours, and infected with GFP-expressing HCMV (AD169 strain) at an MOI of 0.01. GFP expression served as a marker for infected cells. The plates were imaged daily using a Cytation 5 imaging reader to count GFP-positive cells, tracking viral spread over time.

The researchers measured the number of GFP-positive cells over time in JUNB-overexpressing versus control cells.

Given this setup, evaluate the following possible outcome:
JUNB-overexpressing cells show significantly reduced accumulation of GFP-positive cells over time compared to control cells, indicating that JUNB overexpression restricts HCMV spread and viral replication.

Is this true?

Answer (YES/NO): NO